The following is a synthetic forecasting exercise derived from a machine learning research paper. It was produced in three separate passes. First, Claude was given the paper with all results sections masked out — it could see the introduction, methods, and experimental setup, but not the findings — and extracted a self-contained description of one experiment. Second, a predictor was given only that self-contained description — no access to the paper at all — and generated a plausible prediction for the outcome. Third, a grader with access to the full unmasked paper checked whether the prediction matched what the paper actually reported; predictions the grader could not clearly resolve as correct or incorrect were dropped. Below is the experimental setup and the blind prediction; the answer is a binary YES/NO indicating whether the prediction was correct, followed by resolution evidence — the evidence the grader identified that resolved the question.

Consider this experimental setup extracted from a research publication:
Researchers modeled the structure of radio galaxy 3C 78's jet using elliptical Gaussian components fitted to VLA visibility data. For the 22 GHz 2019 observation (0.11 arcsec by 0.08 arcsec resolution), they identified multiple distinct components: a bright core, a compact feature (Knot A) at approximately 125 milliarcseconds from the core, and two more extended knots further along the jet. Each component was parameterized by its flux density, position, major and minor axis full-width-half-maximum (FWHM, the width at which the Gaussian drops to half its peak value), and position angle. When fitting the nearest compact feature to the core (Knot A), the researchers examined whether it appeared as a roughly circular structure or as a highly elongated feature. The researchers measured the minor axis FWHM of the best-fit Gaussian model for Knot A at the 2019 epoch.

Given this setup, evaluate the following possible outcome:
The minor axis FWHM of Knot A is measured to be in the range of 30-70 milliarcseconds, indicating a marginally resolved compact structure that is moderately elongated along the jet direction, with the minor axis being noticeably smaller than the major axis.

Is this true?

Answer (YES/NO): NO